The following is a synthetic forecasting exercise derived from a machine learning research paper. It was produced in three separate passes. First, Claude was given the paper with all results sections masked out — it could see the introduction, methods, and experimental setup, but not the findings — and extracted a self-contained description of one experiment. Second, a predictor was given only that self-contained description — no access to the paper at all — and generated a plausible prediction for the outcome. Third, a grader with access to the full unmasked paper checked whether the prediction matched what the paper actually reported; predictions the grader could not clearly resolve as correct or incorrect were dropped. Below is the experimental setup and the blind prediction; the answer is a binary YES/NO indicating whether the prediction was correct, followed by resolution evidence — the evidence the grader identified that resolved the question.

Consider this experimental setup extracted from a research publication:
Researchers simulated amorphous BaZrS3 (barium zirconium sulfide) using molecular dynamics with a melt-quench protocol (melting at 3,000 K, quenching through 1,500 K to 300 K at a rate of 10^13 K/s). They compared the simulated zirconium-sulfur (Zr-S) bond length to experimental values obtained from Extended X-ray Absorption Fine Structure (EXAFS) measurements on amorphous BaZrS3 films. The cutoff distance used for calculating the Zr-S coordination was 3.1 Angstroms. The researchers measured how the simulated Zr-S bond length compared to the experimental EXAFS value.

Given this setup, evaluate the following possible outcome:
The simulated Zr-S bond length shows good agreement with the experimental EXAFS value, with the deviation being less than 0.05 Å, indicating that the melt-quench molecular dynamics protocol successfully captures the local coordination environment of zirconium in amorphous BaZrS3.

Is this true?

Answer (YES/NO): YES